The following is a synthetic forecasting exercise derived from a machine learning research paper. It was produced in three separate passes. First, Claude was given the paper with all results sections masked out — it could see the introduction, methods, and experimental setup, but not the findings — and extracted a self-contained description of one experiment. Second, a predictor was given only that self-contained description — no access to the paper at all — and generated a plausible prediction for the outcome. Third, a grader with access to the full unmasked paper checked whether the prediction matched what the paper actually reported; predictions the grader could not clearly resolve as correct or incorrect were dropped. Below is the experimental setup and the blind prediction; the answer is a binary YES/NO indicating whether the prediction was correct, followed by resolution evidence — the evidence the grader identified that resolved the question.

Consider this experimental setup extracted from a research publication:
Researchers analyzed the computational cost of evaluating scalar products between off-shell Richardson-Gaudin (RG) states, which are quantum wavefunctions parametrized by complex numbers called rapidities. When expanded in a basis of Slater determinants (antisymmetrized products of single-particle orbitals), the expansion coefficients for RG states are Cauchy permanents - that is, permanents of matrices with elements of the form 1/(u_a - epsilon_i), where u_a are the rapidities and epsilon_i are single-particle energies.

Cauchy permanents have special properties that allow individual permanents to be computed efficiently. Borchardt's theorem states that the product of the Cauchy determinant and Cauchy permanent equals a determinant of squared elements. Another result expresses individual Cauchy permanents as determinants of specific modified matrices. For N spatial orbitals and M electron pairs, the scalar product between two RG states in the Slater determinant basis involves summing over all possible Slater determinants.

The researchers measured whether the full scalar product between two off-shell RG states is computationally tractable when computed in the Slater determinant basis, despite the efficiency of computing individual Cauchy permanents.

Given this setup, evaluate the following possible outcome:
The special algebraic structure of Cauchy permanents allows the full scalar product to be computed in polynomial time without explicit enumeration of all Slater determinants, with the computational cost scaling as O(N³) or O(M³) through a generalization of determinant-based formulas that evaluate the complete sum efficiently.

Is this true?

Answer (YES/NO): NO